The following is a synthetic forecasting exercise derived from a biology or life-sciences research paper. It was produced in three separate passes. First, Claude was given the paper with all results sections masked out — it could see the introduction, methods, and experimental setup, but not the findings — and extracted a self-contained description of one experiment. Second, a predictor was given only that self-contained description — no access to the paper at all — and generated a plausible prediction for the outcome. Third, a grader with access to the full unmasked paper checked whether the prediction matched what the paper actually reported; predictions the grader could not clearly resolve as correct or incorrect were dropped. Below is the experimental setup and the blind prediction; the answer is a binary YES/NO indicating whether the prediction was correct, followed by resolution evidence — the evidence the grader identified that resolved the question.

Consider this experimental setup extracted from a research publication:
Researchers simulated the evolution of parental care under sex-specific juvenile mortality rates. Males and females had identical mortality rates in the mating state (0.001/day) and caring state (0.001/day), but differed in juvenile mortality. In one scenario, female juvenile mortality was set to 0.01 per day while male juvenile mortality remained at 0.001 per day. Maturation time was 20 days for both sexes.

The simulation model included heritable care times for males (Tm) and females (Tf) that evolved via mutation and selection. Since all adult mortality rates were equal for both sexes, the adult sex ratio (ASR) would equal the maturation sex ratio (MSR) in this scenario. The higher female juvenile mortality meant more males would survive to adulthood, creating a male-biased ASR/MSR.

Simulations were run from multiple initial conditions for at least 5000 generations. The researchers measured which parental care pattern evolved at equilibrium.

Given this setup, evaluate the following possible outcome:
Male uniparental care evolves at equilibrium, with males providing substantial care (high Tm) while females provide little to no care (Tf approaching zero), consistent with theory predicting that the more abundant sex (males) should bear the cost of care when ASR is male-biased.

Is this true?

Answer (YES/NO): YES